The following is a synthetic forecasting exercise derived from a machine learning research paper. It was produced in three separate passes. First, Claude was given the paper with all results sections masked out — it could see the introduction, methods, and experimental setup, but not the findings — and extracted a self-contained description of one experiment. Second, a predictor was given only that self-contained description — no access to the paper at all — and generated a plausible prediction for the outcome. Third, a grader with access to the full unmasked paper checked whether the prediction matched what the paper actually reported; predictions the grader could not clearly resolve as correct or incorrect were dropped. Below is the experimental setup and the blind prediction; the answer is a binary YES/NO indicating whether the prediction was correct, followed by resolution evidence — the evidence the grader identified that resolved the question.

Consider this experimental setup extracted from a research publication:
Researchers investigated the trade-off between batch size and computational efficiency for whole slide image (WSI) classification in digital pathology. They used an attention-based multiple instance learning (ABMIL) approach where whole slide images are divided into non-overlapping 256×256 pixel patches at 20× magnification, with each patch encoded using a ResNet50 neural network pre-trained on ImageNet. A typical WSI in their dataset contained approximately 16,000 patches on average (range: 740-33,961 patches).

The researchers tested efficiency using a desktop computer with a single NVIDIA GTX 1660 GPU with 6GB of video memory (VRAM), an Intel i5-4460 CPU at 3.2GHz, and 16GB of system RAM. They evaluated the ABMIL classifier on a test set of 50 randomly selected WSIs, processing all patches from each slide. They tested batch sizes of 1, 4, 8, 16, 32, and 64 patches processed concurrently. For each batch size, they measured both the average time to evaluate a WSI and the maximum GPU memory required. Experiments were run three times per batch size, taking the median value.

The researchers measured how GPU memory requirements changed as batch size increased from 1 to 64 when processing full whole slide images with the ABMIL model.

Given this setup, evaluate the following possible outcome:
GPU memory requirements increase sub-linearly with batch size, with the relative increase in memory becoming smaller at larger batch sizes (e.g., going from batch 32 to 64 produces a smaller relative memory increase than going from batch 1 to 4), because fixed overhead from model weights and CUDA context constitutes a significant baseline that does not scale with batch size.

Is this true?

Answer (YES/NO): NO